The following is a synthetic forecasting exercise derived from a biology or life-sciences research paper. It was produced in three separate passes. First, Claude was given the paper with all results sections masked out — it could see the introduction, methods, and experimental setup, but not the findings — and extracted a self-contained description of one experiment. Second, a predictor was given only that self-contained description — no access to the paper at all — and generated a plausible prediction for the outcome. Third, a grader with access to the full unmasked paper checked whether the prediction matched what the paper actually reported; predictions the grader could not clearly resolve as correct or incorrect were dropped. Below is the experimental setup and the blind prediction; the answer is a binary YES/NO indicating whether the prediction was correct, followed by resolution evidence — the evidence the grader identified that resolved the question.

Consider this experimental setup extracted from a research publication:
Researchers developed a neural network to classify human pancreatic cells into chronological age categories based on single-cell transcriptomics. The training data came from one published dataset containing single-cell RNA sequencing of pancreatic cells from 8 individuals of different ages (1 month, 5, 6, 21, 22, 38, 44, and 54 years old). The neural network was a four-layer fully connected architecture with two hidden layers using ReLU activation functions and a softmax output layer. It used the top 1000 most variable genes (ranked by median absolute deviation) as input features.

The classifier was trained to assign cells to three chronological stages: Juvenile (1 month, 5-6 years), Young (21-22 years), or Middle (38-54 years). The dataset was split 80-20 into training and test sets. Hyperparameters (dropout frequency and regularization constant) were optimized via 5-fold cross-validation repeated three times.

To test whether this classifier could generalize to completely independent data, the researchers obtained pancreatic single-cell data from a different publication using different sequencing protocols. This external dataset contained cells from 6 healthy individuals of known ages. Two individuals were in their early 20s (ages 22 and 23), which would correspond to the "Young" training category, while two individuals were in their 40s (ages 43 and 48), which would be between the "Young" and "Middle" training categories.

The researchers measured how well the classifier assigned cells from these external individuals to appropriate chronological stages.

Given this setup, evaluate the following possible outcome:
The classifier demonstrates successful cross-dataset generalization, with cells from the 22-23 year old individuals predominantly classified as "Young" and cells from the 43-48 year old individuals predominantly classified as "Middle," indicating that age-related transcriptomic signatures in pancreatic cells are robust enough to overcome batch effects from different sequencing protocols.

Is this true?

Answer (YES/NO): NO